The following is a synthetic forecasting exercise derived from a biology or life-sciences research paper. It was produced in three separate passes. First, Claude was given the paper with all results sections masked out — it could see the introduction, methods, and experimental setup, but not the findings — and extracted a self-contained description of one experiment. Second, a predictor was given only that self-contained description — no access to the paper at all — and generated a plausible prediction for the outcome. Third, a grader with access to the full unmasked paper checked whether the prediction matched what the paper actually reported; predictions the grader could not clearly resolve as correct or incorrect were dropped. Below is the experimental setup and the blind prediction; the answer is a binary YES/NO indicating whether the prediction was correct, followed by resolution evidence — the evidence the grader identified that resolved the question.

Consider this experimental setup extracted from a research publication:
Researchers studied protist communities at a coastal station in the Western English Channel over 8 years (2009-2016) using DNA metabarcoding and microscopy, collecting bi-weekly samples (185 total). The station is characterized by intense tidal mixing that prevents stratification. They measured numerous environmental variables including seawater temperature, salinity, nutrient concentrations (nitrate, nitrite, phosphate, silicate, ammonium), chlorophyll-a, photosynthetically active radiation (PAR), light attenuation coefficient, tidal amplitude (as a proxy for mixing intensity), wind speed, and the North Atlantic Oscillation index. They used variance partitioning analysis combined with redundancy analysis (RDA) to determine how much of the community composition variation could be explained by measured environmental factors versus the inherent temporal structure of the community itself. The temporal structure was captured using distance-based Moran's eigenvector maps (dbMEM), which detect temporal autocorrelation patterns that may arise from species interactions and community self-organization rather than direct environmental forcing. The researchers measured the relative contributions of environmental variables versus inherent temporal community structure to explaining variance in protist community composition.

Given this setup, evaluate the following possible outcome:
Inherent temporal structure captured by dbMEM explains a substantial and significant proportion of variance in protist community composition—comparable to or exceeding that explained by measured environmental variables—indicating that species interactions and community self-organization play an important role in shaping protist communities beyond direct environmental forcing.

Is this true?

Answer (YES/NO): YES